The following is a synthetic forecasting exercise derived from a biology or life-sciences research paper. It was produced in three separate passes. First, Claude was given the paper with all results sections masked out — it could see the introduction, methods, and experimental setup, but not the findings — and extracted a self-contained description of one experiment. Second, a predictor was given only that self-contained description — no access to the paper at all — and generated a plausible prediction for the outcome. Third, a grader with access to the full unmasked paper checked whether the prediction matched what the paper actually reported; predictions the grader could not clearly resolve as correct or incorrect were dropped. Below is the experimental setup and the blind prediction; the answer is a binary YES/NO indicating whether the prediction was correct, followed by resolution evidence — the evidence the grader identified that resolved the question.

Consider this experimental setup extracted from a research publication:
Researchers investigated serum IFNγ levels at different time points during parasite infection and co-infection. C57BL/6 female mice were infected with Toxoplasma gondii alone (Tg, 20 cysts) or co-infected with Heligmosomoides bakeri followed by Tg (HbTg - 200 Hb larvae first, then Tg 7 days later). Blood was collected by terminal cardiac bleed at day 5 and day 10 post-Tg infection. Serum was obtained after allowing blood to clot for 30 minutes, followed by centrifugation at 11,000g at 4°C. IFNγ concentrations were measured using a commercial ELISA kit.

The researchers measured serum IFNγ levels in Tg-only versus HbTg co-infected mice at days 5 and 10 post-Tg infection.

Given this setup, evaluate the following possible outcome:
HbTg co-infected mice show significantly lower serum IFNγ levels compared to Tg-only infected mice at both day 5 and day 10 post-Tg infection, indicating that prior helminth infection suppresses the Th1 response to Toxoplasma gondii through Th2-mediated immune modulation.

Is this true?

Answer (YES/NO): NO